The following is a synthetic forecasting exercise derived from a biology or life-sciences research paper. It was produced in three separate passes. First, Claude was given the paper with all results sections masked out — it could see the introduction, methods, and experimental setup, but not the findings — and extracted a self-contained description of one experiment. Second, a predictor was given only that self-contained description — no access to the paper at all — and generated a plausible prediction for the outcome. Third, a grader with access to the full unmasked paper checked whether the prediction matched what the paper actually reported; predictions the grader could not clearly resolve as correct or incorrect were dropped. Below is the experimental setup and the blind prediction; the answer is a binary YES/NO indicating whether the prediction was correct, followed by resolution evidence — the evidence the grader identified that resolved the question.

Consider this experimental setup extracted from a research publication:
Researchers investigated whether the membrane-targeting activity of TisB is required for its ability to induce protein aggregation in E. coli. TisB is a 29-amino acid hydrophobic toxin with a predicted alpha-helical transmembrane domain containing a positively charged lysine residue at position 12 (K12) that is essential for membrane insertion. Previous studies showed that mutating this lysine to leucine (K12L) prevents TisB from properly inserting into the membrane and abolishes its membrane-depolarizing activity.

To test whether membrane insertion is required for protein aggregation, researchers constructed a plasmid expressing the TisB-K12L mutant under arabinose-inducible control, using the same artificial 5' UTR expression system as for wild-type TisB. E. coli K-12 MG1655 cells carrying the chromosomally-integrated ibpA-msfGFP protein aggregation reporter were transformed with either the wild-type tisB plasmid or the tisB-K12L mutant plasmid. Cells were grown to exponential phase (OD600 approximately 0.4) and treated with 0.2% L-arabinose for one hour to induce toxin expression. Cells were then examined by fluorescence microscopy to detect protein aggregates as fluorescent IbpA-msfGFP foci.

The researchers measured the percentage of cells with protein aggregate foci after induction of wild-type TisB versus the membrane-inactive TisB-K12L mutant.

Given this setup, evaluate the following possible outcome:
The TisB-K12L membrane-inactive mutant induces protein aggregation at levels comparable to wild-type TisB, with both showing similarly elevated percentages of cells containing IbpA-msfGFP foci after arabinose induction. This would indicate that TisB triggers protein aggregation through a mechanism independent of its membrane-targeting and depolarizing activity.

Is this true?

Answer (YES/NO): NO